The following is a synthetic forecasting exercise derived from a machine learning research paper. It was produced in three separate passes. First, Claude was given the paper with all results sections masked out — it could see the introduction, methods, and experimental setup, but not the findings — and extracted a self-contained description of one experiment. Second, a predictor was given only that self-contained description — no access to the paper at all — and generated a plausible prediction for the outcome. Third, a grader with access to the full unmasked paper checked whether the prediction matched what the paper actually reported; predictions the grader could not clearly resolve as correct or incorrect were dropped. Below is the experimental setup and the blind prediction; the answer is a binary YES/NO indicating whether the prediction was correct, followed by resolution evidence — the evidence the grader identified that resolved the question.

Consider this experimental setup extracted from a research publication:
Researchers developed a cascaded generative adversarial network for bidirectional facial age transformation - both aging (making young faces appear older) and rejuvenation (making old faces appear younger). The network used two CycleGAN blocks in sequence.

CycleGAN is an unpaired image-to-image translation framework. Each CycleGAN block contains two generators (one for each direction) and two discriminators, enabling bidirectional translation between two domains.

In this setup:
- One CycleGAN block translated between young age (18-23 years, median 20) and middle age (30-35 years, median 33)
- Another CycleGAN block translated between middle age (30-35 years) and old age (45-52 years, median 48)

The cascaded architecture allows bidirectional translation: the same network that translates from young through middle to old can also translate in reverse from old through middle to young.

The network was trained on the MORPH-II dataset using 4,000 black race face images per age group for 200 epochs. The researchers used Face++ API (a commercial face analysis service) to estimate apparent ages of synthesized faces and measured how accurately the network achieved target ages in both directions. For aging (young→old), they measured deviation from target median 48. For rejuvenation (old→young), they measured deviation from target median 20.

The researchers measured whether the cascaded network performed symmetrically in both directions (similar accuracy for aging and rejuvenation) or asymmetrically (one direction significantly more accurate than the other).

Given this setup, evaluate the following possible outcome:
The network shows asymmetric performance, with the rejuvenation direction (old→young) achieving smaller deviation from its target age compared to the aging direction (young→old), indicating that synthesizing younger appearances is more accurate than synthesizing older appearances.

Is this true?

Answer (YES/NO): YES